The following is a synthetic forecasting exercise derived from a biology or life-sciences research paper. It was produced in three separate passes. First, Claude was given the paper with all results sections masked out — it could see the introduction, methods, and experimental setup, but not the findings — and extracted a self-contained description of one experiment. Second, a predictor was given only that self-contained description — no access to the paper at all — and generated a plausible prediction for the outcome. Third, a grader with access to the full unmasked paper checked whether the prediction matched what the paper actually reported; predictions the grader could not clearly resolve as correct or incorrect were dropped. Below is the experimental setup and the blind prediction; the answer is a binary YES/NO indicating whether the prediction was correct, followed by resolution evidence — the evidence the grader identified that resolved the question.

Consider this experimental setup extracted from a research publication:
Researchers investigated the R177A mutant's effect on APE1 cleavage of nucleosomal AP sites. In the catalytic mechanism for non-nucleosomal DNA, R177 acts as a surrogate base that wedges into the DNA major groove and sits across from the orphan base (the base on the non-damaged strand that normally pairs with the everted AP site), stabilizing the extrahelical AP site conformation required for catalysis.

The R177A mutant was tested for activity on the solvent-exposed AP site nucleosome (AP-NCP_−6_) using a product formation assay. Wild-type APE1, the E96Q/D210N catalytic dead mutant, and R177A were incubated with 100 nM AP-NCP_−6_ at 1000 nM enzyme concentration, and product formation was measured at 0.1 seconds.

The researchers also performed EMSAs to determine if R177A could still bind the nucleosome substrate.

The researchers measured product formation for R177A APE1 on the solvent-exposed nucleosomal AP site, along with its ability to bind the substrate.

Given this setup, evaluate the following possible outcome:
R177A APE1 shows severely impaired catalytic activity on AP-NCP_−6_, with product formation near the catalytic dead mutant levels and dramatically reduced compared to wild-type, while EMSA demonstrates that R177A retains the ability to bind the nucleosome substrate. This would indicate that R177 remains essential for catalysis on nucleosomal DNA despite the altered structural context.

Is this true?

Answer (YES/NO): NO